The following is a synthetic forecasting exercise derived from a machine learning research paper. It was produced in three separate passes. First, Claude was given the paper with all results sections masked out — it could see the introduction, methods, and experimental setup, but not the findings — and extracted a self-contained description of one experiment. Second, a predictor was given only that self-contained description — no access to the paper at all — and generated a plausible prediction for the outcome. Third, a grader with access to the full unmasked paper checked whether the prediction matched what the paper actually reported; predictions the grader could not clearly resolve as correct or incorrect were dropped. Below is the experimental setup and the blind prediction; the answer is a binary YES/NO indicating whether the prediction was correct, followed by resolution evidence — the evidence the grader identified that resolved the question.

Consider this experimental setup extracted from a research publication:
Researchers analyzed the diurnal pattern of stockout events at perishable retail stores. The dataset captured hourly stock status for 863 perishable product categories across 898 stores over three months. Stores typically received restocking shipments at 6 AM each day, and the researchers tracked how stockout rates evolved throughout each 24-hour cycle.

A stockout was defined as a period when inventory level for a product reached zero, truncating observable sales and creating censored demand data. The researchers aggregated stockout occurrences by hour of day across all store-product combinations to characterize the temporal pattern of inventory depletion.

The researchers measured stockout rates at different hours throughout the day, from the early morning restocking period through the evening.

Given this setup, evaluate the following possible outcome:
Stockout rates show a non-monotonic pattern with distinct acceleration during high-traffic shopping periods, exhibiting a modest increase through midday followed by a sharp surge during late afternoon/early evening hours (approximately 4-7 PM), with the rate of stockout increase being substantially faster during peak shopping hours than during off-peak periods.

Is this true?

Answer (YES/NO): NO